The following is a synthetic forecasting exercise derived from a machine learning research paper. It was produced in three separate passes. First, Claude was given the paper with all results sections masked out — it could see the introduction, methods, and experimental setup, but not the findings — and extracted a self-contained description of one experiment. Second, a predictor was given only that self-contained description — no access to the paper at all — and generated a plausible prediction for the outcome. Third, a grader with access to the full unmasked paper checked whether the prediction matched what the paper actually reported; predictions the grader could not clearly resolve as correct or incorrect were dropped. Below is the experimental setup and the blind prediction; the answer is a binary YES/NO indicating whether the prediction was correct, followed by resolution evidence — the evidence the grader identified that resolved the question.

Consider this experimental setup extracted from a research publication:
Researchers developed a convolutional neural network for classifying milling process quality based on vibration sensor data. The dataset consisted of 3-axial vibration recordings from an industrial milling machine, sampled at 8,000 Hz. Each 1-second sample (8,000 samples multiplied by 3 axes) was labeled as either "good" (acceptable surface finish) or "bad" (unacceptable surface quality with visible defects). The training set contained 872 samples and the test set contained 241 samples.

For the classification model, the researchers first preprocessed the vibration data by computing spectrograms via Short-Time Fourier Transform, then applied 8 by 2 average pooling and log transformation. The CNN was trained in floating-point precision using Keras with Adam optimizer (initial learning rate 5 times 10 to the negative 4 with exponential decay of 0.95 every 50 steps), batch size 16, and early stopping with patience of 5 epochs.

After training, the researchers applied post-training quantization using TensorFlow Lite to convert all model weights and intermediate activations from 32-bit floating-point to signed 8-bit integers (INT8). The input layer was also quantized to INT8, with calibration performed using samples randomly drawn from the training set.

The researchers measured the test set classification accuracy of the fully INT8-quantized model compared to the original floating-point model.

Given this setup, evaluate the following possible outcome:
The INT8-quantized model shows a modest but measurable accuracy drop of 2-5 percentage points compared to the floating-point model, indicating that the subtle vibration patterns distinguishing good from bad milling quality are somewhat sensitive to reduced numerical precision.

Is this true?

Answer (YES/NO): NO